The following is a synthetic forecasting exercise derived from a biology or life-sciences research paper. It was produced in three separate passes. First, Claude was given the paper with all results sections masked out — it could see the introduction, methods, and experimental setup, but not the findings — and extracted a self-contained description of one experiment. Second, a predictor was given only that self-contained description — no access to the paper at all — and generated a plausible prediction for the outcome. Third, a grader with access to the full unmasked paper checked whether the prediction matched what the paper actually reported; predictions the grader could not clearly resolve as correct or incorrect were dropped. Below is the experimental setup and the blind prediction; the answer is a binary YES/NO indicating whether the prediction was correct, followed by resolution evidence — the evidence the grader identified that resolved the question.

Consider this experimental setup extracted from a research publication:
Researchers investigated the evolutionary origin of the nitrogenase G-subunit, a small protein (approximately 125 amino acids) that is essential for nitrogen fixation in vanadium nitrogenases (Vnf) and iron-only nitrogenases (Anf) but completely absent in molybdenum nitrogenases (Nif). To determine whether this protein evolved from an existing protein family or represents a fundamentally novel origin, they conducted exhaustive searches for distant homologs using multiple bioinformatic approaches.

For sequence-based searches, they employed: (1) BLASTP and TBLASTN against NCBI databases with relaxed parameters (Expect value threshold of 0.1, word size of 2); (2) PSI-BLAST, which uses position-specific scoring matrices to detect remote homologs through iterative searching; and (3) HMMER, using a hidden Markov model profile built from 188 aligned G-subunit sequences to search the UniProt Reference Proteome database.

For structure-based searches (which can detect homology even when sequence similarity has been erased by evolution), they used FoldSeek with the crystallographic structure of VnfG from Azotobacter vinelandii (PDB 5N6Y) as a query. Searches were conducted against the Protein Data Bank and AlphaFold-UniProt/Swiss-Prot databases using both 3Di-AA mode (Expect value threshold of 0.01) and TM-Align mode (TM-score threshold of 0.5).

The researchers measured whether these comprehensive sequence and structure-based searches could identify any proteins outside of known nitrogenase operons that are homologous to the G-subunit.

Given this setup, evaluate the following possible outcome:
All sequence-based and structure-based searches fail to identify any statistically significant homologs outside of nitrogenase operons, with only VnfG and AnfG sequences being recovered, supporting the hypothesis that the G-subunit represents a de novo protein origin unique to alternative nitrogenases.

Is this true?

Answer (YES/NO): NO